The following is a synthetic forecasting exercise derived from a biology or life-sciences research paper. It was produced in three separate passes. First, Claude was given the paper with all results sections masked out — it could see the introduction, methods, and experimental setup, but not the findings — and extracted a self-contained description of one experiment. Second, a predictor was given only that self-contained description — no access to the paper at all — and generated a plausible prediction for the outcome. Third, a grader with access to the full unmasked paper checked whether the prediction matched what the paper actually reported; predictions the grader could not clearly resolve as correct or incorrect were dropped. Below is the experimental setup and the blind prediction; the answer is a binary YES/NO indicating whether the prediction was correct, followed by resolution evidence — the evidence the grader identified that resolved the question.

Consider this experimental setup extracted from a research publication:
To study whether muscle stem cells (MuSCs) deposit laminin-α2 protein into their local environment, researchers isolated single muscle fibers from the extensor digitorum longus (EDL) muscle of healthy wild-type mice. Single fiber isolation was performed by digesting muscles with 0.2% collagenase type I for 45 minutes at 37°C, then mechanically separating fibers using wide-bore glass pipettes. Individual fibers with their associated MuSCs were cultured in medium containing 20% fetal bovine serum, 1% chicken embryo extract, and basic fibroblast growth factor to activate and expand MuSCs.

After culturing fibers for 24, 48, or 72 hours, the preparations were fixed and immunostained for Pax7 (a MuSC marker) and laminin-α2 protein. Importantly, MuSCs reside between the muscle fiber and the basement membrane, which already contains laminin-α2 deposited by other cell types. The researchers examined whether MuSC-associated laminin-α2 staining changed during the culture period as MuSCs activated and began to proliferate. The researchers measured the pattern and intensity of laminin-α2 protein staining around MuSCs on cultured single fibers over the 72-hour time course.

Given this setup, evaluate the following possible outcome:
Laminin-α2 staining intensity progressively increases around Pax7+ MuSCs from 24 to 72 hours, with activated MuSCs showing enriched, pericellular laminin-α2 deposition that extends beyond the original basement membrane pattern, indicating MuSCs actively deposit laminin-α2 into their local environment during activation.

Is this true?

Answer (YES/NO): YES